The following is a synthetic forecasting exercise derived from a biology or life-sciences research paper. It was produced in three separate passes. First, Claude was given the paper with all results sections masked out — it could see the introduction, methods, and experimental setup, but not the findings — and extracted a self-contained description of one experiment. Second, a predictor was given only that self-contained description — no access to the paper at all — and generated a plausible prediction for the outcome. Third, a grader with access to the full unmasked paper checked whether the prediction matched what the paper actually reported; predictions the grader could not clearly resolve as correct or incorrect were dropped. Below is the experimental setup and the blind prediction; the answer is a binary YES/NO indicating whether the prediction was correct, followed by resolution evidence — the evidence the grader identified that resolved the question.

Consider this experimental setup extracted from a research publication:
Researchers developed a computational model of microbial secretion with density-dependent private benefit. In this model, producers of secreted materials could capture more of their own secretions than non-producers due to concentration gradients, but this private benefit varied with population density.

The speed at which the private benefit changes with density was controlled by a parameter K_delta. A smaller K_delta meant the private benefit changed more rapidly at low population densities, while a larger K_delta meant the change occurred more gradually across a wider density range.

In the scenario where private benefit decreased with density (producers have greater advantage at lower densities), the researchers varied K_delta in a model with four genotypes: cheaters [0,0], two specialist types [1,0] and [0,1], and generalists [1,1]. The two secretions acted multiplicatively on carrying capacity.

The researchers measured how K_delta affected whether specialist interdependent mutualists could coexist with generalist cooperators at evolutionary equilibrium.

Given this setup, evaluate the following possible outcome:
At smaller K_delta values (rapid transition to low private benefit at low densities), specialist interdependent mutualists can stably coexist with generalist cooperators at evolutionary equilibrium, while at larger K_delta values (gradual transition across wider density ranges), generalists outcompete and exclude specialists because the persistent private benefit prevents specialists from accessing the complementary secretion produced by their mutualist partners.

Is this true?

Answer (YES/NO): YES